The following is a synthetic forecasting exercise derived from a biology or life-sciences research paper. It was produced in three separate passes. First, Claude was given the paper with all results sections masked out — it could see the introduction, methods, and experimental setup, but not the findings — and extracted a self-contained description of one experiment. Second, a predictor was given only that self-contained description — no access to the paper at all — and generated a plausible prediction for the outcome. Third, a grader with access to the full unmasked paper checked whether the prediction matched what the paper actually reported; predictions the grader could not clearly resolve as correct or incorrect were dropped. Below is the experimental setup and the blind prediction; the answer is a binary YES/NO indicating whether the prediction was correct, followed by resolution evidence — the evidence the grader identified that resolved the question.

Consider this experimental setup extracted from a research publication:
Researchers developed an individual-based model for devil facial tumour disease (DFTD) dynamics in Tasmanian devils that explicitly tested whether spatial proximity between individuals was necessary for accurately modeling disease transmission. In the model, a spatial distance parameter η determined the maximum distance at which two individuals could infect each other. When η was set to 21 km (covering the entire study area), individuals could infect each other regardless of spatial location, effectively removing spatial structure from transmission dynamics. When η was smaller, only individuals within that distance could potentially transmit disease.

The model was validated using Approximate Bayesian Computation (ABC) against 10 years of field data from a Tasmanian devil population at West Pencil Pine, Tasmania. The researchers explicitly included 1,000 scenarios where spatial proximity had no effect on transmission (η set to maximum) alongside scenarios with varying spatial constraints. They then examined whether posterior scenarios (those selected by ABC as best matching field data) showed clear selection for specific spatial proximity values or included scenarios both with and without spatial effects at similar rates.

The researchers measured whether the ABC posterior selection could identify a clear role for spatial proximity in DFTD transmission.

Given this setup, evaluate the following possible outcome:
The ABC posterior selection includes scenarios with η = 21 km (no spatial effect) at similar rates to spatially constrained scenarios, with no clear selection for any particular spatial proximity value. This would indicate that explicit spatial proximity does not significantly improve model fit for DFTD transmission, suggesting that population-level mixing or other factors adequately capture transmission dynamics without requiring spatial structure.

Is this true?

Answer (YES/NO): NO